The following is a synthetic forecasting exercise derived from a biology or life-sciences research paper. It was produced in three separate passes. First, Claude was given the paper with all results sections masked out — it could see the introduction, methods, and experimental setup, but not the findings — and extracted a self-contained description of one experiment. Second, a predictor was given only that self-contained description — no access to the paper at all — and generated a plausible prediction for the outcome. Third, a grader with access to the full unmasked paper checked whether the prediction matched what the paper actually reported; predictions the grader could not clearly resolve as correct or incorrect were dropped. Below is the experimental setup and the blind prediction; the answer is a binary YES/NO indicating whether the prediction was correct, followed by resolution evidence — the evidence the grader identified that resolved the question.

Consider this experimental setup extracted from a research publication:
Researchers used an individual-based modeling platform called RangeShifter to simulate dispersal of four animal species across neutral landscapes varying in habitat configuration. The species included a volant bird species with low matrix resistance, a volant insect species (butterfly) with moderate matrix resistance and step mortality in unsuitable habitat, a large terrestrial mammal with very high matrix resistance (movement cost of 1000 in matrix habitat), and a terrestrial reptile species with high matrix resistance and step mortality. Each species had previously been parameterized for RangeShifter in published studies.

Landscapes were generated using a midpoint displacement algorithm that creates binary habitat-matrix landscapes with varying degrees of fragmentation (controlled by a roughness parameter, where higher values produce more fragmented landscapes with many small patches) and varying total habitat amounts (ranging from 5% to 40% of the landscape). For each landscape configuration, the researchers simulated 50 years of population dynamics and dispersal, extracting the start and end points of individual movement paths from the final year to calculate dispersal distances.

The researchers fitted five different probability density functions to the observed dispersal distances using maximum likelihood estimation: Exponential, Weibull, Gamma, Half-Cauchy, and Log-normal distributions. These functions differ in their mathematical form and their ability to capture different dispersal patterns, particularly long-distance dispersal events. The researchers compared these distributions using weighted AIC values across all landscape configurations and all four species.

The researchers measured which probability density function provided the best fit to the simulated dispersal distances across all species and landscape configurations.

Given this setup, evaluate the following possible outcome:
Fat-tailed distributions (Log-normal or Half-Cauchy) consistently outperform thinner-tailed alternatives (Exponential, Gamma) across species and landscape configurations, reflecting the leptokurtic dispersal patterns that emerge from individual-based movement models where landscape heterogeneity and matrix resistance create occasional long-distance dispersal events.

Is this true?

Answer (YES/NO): YES